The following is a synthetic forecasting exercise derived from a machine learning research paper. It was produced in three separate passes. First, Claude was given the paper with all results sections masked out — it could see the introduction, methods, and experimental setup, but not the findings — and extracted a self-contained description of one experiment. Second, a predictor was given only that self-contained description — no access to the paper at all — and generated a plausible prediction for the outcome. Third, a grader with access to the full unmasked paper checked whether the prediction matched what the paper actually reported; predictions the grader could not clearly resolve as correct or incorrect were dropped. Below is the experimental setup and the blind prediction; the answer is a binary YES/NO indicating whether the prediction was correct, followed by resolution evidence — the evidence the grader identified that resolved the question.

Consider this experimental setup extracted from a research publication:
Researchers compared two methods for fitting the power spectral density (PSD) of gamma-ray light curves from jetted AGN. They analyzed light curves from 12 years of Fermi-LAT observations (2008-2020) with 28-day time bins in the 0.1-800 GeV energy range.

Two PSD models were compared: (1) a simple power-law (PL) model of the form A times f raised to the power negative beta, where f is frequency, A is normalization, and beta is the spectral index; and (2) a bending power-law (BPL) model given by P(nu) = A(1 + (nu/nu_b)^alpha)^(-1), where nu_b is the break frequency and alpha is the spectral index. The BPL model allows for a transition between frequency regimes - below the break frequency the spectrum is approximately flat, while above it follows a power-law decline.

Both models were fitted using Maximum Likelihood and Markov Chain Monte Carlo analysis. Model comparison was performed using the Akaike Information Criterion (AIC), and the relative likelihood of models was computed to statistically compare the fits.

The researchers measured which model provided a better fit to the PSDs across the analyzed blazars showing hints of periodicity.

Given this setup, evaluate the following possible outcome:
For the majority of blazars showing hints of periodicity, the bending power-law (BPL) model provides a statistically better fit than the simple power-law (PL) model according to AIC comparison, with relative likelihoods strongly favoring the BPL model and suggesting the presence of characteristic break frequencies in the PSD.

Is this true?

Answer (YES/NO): YES